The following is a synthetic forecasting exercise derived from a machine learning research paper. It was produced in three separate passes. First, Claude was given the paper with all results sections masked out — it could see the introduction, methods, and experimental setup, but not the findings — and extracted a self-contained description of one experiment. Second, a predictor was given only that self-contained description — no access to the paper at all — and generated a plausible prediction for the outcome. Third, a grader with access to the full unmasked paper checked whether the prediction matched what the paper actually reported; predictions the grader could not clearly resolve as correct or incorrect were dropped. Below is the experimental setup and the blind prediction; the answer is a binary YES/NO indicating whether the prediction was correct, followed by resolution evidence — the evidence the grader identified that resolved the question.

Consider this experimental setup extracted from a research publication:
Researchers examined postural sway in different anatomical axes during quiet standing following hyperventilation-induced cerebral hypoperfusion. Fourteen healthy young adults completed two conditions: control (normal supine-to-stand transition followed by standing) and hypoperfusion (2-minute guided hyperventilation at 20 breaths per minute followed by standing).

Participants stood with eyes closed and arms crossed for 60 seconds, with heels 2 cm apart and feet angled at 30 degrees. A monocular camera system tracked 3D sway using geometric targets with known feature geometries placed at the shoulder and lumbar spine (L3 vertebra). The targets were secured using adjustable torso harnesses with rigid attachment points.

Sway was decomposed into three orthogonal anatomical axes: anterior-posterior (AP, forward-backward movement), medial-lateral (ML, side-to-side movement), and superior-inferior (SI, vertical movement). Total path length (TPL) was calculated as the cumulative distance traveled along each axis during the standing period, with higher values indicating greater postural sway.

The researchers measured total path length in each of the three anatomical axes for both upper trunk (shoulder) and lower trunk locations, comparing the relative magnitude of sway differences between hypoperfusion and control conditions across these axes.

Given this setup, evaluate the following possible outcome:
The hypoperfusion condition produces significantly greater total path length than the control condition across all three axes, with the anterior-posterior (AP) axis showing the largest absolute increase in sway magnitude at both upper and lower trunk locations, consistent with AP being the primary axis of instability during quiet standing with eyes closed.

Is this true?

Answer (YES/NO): NO